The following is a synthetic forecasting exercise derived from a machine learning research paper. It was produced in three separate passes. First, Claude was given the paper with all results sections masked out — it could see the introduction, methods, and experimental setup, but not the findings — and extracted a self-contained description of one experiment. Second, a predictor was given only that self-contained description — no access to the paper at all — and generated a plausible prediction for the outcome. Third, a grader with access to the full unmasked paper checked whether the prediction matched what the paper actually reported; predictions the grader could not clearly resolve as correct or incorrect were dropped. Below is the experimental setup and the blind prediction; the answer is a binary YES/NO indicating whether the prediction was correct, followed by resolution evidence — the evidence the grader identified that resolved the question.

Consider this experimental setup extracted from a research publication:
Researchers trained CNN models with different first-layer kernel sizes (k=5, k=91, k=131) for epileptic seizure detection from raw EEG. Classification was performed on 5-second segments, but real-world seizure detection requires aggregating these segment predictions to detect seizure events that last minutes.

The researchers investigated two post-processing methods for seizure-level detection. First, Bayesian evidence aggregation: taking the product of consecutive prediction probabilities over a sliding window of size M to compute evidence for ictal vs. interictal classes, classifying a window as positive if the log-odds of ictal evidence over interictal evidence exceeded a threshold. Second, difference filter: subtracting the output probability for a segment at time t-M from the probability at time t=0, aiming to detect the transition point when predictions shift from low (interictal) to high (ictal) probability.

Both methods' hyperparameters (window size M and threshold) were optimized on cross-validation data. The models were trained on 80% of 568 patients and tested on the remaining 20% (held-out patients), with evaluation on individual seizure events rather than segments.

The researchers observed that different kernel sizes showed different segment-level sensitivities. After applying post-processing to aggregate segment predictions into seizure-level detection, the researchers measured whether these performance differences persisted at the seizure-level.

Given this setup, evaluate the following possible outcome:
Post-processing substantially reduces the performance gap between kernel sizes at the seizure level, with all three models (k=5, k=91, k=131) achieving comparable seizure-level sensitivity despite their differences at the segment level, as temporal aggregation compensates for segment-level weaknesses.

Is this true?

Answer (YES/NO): YES